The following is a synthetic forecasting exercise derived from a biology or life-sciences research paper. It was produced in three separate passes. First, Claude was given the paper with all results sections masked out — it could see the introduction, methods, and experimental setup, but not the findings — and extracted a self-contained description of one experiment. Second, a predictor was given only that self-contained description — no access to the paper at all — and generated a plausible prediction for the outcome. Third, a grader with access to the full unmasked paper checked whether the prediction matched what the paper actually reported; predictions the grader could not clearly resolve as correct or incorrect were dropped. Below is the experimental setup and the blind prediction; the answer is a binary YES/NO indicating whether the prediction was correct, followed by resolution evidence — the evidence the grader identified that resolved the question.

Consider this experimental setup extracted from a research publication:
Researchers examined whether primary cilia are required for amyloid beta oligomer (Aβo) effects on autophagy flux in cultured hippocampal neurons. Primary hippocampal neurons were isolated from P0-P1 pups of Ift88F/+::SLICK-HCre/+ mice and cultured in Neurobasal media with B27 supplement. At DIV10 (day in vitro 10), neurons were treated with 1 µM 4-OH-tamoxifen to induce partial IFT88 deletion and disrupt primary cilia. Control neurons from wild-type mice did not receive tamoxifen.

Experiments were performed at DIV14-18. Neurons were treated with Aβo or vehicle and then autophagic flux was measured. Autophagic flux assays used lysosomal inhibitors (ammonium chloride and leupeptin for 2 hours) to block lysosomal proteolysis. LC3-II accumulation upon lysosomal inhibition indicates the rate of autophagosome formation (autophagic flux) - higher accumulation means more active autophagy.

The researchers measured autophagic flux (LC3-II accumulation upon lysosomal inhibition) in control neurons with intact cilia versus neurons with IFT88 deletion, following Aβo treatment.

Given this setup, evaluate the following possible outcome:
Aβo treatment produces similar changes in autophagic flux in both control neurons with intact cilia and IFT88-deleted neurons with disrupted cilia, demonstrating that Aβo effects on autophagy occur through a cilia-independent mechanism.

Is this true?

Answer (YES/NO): NO